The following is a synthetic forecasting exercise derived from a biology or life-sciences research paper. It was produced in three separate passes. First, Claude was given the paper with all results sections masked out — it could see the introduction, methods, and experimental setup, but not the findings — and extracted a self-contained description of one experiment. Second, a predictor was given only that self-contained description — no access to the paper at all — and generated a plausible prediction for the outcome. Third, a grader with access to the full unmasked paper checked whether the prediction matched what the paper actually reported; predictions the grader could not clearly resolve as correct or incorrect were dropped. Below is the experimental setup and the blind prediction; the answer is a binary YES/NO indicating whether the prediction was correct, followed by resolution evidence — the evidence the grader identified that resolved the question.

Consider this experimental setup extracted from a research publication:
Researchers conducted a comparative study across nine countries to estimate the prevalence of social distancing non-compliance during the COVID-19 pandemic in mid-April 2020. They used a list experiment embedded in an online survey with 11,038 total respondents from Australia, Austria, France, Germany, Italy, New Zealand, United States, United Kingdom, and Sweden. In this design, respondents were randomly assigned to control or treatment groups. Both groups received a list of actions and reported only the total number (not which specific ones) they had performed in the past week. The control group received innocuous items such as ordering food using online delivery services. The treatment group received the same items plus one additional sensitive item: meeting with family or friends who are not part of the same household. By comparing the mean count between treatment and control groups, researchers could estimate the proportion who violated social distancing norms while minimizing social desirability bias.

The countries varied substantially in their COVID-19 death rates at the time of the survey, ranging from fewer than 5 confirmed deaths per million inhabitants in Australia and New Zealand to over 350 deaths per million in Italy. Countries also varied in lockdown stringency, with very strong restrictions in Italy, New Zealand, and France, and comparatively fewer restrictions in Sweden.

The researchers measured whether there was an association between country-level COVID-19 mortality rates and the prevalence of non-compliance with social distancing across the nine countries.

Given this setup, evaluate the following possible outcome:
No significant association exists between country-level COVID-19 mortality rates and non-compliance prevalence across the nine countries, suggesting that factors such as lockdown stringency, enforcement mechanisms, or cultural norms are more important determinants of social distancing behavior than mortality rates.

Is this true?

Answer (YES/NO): NO